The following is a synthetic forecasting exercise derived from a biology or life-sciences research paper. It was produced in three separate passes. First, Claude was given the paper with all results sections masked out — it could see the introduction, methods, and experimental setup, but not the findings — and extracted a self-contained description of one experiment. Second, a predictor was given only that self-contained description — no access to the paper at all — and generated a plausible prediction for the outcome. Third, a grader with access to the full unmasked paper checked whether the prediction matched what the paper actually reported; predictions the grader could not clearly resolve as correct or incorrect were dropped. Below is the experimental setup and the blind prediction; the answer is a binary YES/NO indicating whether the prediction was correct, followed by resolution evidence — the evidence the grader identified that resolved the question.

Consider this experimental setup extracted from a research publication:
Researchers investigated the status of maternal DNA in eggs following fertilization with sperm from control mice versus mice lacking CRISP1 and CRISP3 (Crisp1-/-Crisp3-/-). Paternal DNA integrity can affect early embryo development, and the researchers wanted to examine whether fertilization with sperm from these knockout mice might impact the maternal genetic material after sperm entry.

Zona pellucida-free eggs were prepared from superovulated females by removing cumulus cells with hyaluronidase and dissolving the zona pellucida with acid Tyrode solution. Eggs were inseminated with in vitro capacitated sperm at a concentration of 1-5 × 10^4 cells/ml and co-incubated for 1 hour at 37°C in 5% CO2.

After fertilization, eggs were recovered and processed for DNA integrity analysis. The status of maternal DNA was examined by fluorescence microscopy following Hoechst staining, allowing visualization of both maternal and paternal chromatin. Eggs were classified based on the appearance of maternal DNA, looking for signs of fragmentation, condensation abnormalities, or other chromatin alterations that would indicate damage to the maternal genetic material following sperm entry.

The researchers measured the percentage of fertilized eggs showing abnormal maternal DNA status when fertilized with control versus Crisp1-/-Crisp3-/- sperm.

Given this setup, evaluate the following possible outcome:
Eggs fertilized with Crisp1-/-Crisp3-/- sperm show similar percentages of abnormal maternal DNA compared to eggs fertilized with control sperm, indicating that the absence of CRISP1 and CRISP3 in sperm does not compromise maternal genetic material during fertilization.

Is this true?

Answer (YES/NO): NO